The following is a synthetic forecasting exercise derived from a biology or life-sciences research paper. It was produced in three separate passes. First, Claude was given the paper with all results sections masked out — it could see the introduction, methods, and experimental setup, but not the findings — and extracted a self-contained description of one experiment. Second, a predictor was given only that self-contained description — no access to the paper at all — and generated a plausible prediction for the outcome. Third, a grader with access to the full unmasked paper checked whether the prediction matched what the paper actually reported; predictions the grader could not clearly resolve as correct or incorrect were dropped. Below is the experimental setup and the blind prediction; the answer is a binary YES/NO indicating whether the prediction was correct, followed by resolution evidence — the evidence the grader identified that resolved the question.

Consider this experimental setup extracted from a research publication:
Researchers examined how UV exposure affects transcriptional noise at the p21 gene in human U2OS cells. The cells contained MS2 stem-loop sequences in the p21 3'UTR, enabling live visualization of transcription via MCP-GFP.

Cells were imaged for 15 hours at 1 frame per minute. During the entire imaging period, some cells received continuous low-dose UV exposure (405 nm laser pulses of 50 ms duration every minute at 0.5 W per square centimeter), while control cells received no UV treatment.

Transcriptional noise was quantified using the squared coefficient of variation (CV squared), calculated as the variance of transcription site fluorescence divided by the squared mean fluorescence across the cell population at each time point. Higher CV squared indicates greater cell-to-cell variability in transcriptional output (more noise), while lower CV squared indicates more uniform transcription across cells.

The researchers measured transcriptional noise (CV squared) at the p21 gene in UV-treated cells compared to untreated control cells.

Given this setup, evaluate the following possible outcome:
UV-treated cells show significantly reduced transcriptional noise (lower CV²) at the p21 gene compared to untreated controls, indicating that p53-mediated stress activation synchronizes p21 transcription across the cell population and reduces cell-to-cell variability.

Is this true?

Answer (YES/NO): NO